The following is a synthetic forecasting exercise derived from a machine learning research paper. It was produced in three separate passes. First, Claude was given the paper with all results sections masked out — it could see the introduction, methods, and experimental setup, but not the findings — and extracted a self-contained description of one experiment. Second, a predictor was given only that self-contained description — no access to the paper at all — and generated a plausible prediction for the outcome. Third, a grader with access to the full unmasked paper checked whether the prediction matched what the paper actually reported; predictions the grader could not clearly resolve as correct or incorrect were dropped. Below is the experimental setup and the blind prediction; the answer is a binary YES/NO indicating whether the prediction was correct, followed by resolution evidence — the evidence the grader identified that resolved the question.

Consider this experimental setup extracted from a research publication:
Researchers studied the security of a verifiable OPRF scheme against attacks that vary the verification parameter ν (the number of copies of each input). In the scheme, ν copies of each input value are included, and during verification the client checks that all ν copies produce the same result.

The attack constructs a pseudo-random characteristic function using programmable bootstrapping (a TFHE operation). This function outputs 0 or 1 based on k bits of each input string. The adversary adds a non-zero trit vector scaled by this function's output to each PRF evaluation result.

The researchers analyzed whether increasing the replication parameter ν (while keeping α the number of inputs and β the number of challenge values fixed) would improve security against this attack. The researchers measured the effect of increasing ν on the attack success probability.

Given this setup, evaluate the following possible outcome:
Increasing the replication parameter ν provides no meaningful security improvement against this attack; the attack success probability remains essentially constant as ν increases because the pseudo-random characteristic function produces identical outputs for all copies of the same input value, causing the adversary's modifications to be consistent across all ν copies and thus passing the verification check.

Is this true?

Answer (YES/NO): YES